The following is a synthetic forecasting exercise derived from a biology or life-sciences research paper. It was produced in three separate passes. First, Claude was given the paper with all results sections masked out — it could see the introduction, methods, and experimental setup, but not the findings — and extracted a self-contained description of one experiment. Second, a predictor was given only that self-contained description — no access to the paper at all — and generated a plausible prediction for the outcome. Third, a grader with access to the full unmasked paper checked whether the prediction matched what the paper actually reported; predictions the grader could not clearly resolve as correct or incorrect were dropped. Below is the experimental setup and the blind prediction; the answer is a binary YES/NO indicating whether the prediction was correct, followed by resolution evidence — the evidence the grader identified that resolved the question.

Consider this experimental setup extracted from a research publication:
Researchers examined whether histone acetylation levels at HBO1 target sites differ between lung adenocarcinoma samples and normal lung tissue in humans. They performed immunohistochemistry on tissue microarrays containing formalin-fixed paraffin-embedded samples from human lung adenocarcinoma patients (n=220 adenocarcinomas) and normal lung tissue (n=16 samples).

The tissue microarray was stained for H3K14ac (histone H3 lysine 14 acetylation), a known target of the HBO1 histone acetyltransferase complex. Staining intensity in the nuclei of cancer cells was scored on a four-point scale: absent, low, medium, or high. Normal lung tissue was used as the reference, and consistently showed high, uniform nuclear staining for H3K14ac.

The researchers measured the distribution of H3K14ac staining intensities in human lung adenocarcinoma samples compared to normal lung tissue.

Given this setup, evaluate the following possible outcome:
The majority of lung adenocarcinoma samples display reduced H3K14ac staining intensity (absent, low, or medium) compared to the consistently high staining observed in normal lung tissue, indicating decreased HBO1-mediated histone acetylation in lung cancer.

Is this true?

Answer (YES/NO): YES